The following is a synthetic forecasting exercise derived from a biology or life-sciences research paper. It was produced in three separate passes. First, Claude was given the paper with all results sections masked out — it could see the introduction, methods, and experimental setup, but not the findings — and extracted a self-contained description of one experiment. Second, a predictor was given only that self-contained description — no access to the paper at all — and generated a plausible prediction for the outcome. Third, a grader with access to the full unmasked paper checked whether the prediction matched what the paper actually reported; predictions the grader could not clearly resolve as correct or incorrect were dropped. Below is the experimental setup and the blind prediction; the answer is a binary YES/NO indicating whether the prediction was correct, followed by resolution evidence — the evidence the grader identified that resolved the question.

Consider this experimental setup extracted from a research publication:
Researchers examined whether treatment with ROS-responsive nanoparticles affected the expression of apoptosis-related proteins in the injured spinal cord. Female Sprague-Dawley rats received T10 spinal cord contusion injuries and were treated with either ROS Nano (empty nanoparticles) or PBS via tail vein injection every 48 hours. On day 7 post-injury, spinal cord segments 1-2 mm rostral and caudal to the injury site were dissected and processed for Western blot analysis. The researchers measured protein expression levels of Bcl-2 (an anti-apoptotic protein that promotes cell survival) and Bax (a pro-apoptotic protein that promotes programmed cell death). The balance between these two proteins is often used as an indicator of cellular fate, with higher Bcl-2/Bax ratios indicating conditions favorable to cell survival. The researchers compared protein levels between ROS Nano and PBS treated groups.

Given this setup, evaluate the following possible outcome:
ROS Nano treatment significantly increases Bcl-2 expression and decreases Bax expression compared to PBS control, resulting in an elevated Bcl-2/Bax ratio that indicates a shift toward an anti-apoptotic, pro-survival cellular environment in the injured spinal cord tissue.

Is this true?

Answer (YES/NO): YES